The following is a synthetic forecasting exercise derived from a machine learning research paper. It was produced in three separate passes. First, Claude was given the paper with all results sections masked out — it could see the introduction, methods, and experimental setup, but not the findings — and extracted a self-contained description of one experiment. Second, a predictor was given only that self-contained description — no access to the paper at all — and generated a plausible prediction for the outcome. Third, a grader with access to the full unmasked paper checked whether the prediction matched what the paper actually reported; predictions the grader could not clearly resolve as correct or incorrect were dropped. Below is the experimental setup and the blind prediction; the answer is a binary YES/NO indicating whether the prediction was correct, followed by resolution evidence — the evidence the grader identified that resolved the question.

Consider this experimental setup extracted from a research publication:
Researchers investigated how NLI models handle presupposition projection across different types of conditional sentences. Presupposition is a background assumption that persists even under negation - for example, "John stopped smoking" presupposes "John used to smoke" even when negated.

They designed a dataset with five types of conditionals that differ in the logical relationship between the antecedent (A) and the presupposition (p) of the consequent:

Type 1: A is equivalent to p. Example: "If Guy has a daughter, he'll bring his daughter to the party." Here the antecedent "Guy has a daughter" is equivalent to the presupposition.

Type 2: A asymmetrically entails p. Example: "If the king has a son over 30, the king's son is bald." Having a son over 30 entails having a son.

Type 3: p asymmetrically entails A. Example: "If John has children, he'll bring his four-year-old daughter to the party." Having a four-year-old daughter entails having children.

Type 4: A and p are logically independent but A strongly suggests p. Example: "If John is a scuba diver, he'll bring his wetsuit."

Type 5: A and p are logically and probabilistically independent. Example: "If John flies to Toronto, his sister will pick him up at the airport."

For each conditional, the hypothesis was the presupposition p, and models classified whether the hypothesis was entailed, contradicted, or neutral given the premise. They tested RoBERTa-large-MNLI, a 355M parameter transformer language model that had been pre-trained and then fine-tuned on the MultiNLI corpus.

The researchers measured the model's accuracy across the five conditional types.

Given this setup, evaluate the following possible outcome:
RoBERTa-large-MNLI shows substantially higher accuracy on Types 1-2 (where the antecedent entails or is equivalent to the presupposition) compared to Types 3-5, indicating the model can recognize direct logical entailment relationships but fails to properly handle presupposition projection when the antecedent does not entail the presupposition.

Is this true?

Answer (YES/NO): NO